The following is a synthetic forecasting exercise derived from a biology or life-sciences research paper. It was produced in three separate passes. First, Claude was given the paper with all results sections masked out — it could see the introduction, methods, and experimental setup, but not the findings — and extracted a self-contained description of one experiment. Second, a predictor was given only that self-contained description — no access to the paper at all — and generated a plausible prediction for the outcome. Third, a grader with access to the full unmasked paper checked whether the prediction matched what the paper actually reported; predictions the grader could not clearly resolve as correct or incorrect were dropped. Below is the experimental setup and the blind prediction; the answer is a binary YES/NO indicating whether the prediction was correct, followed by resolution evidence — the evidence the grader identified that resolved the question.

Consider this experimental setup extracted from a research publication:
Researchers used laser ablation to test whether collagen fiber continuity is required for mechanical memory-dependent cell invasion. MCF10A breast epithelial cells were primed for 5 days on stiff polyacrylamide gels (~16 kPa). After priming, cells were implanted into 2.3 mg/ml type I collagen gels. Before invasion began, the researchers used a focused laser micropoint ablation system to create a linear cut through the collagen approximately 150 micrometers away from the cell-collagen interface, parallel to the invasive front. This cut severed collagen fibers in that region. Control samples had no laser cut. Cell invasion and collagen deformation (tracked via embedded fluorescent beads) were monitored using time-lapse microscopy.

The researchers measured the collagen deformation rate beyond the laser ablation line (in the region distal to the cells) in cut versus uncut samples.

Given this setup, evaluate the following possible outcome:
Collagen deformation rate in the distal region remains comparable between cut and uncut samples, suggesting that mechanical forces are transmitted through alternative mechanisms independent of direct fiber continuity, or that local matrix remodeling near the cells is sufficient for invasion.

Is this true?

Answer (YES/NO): NO